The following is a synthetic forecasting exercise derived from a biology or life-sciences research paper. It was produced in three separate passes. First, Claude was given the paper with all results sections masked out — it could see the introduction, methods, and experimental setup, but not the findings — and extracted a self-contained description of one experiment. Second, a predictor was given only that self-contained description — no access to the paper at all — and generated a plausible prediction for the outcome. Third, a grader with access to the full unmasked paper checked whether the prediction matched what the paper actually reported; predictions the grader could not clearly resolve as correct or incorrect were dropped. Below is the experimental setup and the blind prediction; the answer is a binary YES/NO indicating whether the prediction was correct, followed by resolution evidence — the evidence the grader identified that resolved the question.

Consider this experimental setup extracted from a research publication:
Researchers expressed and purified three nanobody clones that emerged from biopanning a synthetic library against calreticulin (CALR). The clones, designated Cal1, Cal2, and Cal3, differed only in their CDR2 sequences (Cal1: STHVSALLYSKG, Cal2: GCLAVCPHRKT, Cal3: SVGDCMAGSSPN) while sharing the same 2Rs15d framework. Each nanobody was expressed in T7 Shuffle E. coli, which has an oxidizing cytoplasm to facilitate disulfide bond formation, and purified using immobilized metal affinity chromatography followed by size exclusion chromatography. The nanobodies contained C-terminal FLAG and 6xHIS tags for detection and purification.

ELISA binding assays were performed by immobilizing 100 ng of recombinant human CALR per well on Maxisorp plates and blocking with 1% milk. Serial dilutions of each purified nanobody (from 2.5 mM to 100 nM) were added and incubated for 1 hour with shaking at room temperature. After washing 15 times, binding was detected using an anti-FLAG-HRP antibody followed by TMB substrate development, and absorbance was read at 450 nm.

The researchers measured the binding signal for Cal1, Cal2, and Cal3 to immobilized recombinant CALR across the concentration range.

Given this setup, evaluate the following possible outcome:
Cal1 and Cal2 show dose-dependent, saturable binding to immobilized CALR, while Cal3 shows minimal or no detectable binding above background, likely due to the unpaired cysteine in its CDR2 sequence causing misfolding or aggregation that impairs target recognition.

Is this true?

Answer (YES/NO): NO